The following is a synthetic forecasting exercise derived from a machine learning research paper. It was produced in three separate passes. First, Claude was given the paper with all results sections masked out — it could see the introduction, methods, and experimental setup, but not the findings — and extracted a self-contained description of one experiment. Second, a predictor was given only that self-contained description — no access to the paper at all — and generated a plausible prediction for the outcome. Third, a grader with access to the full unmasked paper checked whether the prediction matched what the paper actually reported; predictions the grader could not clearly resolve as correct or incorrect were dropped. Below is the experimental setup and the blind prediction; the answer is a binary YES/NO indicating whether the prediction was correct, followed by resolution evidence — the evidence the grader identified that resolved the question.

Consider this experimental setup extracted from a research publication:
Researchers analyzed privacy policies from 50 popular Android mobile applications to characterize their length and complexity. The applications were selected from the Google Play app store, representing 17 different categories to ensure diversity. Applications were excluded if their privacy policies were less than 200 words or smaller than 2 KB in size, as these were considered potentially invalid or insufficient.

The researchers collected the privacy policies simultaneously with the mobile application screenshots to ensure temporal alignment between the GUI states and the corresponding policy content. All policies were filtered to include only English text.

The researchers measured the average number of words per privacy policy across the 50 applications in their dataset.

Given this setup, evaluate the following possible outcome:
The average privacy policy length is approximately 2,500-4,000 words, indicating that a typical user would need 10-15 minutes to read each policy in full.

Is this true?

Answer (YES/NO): NO